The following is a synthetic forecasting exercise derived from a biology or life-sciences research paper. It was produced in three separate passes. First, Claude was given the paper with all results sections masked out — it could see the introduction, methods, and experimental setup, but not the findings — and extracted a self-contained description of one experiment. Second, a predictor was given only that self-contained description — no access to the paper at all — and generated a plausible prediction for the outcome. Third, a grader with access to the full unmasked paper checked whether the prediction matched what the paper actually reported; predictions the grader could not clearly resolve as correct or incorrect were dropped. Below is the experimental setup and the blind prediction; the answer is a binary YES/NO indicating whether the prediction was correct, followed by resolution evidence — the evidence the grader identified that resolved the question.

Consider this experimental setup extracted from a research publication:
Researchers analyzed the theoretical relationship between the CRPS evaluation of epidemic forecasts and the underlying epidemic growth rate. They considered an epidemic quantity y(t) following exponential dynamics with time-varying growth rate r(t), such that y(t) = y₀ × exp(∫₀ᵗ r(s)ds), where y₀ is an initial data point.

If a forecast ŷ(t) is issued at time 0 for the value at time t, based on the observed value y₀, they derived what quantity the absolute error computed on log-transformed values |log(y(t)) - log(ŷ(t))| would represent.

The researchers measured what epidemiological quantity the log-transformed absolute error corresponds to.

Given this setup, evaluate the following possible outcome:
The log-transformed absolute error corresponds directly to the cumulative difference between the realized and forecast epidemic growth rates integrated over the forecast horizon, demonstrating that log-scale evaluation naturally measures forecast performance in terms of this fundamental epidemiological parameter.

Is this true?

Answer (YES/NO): YES